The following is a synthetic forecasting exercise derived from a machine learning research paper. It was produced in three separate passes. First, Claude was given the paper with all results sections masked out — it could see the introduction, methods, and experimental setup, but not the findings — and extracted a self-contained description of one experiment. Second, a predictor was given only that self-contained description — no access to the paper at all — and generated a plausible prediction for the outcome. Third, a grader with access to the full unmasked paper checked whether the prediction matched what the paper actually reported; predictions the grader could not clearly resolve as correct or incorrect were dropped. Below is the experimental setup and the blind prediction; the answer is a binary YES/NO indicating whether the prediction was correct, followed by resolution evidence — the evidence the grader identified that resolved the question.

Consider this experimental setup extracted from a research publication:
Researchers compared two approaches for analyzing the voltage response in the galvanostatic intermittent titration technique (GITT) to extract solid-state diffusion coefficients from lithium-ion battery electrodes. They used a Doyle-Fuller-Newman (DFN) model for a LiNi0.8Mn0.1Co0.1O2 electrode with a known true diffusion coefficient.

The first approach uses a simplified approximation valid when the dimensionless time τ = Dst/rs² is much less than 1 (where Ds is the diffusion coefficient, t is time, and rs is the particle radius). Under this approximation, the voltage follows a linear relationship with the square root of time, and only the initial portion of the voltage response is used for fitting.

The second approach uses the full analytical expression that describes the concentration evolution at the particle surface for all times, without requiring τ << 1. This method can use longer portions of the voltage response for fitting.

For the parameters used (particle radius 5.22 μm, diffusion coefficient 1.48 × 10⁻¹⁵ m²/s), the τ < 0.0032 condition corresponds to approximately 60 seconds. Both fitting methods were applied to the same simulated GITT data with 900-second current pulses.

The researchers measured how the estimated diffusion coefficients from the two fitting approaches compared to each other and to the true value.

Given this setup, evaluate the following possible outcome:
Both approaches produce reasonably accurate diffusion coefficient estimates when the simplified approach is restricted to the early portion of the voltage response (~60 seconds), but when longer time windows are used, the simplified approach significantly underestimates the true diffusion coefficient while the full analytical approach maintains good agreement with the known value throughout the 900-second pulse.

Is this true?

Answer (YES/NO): NO